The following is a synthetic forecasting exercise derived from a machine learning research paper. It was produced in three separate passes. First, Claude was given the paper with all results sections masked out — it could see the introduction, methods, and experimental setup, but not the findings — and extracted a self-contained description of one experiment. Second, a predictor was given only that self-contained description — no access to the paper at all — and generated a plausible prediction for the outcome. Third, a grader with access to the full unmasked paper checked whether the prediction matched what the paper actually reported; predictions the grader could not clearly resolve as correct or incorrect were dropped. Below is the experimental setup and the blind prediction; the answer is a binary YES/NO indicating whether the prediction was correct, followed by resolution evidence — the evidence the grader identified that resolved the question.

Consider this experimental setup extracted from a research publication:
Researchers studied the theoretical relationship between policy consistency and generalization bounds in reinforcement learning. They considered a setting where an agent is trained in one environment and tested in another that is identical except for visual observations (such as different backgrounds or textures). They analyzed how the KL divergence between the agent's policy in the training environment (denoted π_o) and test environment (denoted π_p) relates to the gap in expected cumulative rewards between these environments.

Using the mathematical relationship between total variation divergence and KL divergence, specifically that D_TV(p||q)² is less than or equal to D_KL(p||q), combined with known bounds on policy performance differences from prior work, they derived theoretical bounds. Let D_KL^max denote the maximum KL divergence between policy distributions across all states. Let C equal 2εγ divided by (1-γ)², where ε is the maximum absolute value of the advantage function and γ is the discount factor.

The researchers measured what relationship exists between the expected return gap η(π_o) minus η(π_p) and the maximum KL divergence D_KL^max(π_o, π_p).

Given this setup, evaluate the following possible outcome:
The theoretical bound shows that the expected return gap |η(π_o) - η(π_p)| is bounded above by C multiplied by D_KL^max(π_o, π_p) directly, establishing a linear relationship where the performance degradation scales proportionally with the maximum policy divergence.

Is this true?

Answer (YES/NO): YES